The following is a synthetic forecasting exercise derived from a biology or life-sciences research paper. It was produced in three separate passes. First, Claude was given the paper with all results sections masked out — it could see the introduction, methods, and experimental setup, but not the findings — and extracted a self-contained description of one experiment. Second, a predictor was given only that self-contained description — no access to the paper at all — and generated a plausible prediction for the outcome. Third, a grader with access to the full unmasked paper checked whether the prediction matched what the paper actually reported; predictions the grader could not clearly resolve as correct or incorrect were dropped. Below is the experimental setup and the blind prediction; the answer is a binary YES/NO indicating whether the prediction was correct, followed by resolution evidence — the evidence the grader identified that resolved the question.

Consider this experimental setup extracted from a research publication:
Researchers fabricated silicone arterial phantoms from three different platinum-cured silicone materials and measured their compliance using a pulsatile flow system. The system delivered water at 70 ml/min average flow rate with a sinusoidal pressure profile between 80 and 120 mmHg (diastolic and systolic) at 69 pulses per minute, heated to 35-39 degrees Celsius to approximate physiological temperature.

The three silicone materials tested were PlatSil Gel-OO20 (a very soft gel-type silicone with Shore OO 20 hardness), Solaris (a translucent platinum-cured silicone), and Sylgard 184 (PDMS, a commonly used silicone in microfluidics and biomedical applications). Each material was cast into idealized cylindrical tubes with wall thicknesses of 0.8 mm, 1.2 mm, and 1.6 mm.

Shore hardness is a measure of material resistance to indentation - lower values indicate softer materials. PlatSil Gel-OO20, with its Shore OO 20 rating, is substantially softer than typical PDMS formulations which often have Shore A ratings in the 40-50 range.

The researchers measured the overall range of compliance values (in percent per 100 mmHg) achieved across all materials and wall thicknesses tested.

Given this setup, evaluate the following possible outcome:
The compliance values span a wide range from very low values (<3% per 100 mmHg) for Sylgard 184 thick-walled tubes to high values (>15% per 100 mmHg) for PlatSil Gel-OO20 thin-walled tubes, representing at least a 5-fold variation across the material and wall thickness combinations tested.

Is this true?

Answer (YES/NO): YES